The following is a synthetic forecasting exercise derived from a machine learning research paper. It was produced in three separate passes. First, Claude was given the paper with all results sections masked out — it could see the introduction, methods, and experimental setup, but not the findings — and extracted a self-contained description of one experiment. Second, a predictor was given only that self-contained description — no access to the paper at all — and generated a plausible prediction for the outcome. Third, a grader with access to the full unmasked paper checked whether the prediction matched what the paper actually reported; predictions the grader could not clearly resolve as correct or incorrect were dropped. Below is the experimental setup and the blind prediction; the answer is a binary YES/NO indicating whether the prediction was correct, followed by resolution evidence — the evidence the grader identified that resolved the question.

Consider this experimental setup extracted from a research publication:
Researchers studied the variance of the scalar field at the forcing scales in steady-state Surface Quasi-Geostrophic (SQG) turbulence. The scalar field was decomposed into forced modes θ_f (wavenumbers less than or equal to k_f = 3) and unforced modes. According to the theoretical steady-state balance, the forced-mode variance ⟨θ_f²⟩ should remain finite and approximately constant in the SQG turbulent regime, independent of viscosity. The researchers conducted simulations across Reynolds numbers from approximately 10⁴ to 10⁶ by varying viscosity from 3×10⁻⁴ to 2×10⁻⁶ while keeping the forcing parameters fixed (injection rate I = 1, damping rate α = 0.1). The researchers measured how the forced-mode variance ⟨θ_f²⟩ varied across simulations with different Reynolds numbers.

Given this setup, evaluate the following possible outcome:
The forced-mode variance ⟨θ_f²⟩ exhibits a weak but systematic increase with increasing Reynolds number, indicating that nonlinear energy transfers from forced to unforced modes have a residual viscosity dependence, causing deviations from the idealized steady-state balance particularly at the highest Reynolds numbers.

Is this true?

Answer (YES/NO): NO